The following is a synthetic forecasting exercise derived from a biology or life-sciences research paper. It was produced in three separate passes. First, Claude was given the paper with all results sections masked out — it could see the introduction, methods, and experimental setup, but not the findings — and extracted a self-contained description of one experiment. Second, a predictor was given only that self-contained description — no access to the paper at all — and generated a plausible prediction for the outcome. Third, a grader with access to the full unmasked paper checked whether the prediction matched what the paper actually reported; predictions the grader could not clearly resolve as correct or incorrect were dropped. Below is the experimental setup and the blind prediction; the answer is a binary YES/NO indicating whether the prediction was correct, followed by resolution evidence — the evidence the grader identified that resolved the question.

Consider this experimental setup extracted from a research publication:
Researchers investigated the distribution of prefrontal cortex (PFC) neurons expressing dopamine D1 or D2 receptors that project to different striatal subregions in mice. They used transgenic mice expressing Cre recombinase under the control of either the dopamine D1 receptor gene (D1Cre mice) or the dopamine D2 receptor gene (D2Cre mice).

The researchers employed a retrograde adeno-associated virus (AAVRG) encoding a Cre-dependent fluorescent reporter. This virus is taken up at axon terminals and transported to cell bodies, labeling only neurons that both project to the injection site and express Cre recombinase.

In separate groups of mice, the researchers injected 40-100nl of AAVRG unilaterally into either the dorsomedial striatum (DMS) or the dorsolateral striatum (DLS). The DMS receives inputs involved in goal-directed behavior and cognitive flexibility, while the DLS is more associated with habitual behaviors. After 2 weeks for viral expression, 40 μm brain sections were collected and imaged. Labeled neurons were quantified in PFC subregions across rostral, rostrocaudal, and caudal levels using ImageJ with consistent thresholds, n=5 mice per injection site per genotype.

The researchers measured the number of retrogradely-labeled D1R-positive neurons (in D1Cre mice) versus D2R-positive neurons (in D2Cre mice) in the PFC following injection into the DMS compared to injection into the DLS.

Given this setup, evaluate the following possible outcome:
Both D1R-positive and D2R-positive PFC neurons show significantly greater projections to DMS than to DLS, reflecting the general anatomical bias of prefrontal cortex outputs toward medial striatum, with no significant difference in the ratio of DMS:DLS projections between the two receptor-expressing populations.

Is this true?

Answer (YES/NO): NO